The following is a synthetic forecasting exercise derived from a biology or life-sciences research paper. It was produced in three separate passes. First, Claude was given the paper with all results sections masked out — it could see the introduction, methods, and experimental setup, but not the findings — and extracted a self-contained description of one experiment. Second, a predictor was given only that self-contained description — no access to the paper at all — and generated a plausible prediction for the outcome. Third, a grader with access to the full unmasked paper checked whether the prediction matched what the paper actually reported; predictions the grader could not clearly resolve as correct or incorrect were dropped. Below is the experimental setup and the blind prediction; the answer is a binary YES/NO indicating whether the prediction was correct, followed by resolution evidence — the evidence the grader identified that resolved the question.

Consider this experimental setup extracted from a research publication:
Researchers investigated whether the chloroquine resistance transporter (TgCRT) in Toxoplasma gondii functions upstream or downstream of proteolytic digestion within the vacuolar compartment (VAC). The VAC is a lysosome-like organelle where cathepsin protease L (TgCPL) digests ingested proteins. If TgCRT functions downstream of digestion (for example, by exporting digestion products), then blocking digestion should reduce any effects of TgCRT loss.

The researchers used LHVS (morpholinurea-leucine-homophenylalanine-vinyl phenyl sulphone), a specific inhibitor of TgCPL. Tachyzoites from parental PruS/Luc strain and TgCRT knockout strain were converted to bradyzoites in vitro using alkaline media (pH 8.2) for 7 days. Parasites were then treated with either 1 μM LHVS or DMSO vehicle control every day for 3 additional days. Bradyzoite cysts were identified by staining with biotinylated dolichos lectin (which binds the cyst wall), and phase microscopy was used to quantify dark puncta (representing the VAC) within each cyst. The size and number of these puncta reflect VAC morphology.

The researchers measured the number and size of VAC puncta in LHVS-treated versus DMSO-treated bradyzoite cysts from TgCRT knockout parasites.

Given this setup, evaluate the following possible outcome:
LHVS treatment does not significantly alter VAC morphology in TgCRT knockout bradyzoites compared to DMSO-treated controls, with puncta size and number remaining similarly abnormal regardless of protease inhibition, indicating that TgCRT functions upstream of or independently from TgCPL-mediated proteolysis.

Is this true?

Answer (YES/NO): NO